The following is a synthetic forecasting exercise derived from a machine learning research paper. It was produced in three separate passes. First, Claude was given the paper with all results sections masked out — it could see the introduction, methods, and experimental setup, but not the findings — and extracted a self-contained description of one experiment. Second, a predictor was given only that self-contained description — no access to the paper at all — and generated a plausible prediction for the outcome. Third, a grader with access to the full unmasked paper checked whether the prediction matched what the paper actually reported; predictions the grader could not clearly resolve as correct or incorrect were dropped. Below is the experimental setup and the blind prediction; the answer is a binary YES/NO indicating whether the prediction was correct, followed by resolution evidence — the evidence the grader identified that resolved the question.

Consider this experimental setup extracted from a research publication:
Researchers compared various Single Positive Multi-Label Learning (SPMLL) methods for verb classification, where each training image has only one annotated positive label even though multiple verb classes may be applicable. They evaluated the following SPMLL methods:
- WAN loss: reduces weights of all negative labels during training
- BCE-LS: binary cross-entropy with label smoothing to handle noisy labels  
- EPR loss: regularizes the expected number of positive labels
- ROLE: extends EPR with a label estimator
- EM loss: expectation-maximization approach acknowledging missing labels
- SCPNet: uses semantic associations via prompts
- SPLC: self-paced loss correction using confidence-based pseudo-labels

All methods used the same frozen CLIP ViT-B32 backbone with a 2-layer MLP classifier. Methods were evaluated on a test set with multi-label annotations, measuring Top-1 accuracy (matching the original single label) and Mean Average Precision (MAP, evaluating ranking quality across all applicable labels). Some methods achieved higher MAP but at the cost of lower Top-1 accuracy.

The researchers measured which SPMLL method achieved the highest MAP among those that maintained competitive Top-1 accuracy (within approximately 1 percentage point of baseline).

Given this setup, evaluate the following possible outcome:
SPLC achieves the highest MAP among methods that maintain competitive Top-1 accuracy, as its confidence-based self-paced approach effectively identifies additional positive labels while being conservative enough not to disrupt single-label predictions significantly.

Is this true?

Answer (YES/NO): NO